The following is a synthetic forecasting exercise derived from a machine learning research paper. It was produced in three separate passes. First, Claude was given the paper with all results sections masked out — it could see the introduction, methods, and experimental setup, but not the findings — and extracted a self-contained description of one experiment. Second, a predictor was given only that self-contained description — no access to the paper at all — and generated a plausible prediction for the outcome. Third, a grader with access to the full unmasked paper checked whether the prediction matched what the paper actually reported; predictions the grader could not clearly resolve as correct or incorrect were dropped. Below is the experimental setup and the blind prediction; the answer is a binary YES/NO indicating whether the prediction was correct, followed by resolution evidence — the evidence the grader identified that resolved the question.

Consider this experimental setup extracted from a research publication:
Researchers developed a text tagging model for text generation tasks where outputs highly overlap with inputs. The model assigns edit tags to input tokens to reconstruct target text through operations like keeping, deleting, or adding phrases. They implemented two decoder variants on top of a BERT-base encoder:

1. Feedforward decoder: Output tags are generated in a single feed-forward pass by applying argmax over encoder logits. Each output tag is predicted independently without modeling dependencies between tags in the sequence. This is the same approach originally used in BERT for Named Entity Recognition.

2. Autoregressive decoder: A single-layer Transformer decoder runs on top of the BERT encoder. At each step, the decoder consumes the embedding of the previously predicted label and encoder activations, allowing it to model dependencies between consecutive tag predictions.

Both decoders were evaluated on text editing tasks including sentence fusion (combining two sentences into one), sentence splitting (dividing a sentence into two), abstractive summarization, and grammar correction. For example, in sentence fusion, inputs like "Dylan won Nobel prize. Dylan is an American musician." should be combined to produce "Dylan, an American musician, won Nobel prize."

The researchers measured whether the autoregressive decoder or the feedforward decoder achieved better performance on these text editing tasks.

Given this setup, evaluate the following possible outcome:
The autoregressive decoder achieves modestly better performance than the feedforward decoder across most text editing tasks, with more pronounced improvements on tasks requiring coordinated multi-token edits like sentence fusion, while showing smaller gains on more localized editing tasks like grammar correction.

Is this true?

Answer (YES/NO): NO